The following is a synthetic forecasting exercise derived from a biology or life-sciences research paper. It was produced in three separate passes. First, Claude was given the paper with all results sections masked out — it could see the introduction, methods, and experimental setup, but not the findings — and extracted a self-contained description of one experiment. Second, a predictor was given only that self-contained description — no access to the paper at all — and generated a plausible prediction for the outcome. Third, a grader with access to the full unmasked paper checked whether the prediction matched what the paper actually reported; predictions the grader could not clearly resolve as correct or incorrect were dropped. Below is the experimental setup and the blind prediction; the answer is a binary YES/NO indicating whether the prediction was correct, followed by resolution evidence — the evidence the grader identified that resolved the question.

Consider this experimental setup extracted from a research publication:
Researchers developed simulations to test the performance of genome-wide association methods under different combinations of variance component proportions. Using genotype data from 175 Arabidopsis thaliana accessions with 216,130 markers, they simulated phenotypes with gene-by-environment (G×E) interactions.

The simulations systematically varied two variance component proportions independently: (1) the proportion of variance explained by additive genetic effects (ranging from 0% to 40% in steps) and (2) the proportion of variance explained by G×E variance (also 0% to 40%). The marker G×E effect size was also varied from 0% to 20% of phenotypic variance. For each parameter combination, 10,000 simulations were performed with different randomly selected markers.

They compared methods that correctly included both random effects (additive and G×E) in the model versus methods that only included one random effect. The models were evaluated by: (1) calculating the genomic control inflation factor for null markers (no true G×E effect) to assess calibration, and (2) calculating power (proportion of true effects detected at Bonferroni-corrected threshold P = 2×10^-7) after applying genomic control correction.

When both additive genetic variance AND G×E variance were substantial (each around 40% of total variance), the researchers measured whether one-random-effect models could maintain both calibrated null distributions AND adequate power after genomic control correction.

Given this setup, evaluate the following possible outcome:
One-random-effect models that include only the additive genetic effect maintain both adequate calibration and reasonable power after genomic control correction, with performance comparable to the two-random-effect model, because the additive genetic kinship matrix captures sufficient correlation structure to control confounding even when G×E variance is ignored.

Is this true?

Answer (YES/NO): NO